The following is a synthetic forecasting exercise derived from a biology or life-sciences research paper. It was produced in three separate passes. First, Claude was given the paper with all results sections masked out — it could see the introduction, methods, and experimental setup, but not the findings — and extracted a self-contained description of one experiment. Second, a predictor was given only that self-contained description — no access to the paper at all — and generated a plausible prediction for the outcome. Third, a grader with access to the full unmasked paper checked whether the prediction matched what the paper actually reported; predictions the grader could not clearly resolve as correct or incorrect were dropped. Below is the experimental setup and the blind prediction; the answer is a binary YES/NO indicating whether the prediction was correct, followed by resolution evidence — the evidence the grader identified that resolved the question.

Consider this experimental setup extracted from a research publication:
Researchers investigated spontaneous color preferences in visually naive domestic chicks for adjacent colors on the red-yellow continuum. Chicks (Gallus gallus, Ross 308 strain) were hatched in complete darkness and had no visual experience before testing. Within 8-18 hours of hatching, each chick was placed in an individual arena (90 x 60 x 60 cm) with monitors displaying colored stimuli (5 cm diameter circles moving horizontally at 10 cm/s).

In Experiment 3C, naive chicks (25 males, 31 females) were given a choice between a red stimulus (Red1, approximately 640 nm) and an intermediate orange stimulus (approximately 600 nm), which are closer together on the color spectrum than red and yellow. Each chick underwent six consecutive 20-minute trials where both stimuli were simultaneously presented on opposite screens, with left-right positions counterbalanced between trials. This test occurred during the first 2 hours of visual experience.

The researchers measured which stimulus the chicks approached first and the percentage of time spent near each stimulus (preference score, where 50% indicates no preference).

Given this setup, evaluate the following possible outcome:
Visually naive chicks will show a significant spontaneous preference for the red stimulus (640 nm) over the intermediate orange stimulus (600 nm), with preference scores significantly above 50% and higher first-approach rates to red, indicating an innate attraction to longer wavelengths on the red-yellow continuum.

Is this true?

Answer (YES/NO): NO